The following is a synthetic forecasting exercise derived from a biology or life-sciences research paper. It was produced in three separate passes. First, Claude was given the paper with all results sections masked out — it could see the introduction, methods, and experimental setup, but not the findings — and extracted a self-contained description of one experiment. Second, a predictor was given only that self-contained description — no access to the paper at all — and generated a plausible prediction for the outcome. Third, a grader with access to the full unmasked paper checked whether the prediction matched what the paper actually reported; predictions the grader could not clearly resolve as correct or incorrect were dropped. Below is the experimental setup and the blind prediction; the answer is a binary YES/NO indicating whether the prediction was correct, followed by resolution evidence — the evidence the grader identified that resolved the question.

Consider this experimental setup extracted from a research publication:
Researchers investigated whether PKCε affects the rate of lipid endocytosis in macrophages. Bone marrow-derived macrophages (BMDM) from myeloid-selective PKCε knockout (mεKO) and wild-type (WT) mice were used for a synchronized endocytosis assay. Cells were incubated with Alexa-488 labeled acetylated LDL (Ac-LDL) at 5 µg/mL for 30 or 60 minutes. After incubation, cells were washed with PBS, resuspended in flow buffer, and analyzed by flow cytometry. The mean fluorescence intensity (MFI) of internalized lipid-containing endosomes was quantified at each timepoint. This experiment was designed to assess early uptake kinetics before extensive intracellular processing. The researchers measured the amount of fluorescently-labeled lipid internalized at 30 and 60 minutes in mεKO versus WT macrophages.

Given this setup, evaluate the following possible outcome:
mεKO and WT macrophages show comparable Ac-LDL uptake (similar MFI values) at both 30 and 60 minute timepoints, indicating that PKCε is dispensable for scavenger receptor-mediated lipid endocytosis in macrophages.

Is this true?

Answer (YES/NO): NO